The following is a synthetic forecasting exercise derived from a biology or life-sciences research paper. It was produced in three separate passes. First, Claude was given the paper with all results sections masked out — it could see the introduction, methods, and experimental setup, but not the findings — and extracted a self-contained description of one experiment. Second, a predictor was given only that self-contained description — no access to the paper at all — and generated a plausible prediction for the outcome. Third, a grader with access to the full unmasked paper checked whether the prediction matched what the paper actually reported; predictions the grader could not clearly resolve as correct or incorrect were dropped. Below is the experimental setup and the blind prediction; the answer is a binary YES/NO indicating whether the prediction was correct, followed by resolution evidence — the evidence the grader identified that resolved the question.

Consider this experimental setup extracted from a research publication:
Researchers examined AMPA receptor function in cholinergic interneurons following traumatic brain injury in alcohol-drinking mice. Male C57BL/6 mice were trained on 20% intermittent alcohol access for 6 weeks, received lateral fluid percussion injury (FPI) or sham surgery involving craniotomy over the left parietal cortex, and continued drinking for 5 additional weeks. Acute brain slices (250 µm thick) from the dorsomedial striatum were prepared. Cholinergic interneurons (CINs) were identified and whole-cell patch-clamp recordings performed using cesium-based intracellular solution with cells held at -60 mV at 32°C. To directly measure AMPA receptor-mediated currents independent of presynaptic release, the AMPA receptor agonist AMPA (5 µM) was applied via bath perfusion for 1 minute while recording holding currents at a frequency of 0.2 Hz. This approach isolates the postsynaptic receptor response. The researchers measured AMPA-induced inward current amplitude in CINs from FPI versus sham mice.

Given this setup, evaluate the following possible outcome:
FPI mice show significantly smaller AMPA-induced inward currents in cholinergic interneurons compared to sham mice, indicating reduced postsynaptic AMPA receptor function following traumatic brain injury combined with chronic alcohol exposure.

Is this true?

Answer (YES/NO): NO